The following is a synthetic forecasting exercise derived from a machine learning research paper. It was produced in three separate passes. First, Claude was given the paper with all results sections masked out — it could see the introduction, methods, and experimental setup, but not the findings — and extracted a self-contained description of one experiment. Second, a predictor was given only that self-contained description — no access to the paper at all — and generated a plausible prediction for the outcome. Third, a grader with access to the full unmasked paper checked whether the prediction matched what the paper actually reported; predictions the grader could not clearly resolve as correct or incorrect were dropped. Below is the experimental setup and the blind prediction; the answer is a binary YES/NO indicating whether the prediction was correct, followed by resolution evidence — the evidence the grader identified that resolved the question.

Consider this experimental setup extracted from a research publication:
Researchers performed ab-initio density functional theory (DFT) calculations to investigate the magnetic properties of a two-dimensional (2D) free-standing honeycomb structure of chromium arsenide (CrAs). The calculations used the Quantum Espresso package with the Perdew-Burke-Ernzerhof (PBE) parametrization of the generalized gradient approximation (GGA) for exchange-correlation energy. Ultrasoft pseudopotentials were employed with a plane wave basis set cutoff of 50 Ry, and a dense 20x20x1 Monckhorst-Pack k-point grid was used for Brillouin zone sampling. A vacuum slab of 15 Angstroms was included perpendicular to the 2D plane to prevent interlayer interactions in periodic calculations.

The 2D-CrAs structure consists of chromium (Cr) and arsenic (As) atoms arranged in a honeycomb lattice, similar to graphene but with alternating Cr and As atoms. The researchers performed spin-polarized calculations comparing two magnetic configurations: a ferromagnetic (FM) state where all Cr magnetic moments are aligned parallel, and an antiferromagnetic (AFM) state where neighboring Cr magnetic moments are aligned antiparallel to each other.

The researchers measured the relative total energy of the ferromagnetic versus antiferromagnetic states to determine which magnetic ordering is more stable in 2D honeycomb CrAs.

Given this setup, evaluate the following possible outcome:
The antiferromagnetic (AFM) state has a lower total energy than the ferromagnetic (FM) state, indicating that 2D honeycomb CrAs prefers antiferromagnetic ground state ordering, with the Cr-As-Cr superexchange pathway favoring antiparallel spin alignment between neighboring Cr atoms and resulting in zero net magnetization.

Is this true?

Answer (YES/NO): NO